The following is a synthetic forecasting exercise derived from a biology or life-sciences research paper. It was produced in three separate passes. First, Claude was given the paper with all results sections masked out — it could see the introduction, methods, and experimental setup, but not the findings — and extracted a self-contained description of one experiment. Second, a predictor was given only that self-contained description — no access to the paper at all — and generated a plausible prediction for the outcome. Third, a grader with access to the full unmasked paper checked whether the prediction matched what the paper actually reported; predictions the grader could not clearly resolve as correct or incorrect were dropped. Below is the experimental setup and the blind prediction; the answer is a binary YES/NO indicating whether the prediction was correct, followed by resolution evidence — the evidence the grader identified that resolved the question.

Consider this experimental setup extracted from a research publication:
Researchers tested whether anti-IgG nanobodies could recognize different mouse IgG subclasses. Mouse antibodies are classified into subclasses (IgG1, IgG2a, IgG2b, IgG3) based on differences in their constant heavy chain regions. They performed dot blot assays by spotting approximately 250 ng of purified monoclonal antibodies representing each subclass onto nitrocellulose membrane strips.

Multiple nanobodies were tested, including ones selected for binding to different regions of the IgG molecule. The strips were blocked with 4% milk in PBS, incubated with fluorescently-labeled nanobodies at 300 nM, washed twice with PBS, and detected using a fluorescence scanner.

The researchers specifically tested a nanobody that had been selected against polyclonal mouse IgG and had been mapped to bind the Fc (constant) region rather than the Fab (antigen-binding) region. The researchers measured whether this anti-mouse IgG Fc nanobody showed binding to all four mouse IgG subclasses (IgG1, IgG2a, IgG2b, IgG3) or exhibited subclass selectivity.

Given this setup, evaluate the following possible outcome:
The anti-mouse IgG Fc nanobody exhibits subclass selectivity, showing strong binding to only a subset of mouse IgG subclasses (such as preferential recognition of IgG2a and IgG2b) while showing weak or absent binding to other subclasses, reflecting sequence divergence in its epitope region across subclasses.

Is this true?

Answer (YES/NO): NO